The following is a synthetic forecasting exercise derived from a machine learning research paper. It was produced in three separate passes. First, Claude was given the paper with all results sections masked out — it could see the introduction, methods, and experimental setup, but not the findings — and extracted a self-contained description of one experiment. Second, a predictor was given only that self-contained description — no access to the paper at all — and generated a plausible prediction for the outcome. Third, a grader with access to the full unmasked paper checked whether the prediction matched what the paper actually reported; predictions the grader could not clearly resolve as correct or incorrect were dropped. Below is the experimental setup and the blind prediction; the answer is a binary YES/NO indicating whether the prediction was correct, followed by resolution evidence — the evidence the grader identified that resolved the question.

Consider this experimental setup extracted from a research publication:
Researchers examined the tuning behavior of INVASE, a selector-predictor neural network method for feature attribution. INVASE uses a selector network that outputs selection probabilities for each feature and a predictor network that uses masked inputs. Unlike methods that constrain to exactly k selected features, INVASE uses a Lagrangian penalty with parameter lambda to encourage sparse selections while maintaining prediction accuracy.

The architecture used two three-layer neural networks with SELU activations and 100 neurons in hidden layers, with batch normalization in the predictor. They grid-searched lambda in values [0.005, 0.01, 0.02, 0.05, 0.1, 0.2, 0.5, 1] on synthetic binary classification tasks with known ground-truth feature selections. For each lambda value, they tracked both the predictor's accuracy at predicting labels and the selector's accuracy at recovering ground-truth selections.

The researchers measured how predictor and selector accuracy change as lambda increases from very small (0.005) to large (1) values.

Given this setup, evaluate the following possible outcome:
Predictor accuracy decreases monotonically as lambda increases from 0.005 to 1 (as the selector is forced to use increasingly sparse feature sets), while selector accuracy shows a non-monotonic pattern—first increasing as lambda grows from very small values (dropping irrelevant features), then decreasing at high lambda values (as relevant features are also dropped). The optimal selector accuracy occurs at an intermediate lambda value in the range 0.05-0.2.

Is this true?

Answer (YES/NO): NO